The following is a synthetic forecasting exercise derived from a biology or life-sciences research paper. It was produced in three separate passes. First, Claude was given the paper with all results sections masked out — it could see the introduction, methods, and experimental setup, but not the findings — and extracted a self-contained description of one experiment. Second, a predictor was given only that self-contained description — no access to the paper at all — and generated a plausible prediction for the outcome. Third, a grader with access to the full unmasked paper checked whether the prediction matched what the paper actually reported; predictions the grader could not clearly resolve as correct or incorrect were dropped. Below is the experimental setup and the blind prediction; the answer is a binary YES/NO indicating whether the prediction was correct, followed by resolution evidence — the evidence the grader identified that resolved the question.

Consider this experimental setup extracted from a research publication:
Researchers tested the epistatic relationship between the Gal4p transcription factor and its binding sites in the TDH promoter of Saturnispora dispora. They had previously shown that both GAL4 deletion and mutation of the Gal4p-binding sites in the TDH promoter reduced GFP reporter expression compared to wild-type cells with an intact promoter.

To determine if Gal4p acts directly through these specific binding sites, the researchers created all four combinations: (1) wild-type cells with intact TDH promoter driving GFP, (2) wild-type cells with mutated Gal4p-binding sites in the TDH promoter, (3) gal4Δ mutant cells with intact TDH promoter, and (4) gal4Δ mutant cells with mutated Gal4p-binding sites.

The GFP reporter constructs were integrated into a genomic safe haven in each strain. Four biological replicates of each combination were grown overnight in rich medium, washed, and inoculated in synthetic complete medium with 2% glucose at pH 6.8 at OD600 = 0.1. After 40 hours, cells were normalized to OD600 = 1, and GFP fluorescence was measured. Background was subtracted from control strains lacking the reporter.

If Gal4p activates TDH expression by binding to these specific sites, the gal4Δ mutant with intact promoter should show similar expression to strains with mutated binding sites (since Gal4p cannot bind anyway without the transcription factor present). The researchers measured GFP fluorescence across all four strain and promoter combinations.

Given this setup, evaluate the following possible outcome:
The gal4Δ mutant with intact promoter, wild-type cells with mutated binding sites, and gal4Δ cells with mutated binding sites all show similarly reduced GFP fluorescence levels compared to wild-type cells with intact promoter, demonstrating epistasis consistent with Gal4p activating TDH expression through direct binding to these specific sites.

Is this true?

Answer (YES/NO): NO